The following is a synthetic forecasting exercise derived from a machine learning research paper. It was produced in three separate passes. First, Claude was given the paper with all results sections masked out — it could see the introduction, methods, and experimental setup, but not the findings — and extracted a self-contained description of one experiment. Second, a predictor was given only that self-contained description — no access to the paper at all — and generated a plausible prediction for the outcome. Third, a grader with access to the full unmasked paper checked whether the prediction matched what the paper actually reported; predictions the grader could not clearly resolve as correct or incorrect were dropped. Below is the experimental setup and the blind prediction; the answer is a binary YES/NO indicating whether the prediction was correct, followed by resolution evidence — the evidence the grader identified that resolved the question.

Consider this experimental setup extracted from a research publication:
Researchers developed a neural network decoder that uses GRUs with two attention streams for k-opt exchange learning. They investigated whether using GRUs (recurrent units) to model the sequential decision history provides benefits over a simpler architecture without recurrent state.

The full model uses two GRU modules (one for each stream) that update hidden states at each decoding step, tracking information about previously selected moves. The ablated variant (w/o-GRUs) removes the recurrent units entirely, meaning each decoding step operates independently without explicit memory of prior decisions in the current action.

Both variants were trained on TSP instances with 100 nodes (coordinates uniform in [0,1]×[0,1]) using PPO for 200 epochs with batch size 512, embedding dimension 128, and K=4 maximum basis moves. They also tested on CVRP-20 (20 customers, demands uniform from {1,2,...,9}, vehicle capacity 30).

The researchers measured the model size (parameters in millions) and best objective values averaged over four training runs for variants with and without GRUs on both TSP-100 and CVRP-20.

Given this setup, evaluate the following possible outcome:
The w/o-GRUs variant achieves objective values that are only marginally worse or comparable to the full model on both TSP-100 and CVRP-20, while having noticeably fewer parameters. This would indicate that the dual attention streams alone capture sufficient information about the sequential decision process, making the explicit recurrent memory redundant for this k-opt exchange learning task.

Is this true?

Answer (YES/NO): NO